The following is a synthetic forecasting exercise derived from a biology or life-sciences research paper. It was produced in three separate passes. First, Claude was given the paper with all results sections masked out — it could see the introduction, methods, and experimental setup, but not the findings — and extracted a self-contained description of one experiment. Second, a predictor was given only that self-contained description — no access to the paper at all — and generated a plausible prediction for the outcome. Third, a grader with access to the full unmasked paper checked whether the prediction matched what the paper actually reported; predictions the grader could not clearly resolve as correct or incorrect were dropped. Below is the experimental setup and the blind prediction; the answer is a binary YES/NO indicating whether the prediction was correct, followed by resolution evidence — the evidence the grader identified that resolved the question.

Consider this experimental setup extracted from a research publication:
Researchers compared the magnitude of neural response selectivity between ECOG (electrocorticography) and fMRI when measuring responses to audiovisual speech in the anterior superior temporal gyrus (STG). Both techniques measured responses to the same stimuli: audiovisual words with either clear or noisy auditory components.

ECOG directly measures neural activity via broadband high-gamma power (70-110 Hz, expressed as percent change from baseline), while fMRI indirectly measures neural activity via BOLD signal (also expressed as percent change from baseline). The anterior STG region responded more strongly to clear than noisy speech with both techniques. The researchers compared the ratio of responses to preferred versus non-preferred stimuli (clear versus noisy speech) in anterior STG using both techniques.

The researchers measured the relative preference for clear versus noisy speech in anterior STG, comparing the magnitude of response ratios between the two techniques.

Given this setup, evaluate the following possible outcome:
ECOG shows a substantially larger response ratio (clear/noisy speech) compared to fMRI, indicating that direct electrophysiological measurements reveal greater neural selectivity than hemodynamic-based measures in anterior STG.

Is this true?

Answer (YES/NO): YES